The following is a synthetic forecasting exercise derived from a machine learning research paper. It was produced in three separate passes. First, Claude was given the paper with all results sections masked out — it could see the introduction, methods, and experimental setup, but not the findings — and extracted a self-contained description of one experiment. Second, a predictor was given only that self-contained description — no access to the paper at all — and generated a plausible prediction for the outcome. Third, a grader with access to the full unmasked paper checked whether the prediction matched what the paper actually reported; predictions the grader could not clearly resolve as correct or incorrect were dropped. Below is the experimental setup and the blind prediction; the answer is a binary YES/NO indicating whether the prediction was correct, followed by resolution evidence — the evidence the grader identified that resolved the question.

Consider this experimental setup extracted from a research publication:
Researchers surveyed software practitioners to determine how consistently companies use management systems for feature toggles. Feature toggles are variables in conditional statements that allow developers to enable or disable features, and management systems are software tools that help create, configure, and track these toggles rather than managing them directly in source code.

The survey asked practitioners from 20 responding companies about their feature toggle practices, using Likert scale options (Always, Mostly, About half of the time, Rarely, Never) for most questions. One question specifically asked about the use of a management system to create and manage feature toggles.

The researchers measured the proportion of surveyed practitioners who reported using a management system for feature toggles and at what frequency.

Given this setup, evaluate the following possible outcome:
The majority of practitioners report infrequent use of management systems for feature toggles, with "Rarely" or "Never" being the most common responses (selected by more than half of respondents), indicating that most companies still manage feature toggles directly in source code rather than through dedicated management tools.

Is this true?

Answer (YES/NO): NO